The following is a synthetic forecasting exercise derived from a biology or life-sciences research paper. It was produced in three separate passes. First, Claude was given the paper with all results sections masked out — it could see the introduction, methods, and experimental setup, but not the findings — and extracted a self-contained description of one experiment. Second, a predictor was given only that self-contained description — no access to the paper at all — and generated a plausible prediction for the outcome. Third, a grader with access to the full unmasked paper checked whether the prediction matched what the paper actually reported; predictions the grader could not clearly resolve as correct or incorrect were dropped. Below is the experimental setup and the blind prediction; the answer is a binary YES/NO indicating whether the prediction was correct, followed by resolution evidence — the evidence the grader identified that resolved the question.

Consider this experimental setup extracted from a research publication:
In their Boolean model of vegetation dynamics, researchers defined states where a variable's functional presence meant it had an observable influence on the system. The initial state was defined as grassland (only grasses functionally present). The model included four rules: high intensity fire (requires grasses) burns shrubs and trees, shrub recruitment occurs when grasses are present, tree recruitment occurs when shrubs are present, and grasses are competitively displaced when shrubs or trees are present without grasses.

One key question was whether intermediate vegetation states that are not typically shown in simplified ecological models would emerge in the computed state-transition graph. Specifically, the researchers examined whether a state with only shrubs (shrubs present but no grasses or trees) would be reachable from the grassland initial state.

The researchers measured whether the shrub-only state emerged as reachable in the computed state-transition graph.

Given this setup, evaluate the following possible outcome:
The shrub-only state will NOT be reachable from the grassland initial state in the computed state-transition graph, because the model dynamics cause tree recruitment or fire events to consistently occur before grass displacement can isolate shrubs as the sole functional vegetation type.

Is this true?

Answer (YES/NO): YES